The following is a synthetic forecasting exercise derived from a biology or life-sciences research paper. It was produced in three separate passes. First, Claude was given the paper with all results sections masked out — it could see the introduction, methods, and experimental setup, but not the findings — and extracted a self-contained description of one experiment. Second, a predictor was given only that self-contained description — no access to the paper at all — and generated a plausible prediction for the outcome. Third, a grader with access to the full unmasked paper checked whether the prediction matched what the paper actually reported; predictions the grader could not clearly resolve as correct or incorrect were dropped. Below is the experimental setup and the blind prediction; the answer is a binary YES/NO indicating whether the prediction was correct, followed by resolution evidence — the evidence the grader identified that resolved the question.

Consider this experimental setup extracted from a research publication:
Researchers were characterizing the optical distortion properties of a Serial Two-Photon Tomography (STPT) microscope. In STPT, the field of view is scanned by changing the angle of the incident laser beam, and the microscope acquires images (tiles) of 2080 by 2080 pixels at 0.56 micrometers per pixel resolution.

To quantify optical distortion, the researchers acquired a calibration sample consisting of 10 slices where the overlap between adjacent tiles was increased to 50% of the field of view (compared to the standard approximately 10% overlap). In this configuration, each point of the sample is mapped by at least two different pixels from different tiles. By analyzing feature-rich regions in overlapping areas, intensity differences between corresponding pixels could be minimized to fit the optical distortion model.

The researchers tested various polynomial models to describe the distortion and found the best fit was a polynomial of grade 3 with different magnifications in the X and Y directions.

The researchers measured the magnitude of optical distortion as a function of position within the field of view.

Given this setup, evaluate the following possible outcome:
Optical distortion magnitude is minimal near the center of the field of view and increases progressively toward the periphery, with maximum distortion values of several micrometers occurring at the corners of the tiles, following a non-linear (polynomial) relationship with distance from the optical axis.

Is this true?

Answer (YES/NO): YES